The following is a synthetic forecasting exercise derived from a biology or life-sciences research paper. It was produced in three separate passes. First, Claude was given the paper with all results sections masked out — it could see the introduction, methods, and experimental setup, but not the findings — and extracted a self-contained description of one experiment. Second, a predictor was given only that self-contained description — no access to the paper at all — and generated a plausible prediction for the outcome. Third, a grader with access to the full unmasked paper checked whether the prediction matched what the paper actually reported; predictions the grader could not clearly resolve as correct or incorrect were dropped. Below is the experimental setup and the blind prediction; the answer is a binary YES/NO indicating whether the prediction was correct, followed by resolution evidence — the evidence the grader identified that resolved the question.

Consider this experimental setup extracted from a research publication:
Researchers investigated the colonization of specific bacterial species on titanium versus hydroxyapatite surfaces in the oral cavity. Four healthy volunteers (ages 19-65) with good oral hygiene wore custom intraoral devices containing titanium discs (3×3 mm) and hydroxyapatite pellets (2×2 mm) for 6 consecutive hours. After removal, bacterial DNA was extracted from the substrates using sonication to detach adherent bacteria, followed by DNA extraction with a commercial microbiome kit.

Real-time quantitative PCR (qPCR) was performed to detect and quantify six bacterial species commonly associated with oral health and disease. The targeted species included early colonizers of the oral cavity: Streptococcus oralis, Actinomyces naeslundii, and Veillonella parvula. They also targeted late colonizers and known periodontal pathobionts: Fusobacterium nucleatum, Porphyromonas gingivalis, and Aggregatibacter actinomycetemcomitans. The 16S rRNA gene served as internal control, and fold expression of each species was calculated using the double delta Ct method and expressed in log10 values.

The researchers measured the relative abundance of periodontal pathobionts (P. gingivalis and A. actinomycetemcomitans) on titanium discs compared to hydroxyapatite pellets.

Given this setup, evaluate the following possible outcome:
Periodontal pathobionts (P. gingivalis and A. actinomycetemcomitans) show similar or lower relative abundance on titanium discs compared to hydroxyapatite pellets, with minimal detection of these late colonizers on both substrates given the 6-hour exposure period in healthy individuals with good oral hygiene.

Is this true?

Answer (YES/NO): NO